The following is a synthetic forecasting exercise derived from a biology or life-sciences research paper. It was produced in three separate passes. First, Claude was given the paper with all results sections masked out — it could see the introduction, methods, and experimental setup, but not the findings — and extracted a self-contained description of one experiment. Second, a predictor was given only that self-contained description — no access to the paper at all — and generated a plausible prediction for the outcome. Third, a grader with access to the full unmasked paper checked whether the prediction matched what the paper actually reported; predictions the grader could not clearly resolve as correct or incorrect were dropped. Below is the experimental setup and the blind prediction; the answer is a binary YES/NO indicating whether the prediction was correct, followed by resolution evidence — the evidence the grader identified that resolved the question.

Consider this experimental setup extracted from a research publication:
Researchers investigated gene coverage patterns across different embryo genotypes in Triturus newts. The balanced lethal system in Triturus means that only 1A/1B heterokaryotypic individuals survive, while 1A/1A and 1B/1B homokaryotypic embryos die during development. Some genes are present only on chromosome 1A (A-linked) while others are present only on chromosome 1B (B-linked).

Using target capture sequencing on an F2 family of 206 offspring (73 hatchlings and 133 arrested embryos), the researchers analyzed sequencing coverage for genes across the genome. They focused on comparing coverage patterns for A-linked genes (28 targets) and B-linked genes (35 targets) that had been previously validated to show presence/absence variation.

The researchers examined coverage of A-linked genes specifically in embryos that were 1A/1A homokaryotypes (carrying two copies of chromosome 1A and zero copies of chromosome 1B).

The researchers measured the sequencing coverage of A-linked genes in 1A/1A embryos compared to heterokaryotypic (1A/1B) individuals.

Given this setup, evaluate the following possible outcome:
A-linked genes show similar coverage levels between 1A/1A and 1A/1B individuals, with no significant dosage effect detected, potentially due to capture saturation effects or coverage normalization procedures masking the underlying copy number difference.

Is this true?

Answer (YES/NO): NO